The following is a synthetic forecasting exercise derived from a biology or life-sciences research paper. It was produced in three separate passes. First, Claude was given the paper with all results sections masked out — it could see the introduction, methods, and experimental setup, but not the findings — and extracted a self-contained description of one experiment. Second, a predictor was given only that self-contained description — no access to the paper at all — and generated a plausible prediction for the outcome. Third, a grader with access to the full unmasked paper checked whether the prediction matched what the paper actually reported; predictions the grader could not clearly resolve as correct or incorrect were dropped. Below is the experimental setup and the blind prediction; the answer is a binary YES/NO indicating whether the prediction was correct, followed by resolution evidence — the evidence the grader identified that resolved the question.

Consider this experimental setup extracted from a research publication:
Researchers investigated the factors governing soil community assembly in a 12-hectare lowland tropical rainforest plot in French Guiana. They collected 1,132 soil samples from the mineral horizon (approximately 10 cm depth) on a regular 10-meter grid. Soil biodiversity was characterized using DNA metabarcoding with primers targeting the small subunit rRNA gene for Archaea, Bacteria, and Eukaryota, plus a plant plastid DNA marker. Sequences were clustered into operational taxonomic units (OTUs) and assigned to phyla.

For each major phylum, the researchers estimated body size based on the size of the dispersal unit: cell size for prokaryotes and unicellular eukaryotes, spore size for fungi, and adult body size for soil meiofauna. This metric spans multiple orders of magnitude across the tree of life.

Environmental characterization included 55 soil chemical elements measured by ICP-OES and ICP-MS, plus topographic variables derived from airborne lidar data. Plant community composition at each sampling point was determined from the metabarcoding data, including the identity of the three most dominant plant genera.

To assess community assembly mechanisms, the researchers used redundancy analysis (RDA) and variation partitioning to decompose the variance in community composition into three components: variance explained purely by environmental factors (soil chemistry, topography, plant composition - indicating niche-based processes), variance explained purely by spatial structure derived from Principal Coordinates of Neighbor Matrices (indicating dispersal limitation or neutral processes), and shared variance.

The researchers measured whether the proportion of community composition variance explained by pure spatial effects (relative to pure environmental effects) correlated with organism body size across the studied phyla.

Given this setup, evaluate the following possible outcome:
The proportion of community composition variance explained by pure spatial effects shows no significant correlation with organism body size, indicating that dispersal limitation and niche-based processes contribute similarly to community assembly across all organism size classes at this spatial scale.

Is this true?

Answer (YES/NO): NO